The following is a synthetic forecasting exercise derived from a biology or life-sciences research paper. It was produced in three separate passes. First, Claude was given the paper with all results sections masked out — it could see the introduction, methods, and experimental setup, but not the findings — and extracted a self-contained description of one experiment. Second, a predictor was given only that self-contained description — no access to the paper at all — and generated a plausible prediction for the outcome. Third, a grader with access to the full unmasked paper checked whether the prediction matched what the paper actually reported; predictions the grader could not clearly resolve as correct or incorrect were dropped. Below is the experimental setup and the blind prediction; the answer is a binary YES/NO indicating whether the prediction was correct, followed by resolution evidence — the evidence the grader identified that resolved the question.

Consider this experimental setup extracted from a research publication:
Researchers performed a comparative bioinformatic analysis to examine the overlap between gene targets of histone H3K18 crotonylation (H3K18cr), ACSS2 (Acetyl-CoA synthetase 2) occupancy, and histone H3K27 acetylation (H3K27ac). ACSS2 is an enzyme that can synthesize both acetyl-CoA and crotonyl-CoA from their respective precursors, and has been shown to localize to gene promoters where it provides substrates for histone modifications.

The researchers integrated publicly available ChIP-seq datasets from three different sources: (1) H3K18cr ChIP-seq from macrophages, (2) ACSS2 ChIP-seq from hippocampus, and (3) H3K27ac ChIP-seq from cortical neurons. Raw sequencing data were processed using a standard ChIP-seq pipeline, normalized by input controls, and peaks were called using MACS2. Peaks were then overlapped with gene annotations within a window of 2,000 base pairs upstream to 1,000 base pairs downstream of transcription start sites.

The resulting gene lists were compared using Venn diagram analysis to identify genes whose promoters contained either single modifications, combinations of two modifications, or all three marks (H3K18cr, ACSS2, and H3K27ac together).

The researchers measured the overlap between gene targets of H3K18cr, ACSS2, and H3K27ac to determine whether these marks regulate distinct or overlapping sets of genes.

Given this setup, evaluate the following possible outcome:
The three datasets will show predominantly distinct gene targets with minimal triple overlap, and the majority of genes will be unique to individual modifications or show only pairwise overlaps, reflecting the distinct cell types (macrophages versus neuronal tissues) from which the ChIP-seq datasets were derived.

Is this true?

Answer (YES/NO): NO